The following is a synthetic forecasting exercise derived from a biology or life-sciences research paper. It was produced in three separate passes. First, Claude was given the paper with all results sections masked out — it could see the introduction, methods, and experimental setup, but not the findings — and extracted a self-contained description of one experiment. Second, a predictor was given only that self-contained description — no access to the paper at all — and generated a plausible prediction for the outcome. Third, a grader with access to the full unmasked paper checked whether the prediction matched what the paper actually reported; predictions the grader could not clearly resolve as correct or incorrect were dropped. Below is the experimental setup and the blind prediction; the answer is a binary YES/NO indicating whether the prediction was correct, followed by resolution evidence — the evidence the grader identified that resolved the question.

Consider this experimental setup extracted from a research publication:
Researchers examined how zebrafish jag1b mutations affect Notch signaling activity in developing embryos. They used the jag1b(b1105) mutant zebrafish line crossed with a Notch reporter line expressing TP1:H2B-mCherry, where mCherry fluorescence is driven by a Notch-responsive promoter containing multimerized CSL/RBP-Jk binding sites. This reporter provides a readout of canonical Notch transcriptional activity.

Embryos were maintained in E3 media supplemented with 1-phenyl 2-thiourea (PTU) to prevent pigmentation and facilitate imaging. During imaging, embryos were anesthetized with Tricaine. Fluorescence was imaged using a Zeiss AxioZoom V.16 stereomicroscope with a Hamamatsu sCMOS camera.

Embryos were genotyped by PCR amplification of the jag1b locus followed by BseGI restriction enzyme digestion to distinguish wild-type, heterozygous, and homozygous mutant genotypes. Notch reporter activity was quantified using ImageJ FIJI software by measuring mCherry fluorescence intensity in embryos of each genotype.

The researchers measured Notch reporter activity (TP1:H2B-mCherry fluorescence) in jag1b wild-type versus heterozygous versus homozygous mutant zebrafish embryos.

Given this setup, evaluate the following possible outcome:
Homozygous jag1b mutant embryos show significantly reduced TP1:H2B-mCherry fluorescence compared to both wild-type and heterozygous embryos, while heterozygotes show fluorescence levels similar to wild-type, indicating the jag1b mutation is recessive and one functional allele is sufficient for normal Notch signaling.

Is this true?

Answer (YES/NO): NO